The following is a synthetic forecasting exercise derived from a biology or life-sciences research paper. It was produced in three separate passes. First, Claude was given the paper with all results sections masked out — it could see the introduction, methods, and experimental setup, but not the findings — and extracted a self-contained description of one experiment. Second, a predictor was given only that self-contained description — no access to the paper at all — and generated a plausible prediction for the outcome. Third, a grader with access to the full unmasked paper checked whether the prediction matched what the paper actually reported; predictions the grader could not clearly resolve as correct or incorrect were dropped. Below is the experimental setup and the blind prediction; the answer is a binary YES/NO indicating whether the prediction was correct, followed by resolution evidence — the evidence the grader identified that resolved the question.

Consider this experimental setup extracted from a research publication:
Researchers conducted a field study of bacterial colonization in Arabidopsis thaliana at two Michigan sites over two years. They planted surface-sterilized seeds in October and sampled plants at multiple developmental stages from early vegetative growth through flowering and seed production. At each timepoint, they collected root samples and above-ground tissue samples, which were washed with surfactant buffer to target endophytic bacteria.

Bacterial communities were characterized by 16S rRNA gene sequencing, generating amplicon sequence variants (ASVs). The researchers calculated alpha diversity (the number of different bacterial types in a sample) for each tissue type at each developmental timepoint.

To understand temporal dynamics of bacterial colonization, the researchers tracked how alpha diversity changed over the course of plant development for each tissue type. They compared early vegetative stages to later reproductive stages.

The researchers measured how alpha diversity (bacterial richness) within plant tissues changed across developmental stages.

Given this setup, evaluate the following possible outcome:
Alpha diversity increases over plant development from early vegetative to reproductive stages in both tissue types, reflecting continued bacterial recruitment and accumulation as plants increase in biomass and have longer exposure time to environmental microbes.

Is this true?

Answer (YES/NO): NO